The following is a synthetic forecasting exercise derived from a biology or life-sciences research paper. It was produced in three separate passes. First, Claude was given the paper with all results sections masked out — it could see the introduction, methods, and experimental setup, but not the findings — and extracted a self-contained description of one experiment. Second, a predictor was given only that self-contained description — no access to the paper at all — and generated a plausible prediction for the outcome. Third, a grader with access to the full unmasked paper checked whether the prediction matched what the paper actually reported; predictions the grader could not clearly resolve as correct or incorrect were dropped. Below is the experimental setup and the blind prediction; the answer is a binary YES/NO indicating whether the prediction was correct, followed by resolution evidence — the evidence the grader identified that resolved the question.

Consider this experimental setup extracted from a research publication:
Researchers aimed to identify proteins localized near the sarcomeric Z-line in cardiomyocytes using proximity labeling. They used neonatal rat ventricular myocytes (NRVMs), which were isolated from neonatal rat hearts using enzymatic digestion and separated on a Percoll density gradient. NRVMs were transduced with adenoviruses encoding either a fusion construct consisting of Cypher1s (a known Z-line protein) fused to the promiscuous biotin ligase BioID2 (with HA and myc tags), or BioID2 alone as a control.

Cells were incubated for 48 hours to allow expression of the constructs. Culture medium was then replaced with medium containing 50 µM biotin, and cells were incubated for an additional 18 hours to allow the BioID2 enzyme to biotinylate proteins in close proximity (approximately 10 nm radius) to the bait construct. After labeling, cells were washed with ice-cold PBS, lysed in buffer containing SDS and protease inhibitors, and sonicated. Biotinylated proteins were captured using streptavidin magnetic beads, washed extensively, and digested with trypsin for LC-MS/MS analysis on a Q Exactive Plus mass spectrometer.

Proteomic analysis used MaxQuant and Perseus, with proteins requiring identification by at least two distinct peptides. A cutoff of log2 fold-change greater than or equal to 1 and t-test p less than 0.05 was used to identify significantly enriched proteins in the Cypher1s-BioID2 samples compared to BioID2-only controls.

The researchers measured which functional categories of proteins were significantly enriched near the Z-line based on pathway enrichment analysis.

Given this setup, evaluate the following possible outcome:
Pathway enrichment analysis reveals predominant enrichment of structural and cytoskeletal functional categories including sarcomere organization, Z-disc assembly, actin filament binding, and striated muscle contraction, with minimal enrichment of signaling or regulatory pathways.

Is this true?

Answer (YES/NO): NO